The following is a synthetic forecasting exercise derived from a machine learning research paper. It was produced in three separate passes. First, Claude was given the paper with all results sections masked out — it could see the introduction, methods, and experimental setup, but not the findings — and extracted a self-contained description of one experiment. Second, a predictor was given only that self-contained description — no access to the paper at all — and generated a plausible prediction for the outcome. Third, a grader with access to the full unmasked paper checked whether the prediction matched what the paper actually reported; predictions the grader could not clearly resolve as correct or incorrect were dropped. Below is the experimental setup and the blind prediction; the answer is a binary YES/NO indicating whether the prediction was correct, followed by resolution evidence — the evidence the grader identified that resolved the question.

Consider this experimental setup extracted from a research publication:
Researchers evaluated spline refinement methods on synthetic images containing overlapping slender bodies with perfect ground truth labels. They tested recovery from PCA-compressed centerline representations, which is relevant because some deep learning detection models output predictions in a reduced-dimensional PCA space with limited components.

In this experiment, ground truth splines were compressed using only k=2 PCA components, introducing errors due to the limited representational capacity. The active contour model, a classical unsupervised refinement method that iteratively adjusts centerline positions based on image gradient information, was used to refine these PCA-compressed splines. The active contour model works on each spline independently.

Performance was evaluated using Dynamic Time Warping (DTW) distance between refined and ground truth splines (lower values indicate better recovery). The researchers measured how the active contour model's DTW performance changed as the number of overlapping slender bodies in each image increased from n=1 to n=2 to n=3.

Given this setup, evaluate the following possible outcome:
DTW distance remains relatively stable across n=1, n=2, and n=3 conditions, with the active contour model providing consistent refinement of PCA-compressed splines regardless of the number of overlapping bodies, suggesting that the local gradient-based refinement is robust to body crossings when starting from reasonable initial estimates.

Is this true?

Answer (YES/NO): NO